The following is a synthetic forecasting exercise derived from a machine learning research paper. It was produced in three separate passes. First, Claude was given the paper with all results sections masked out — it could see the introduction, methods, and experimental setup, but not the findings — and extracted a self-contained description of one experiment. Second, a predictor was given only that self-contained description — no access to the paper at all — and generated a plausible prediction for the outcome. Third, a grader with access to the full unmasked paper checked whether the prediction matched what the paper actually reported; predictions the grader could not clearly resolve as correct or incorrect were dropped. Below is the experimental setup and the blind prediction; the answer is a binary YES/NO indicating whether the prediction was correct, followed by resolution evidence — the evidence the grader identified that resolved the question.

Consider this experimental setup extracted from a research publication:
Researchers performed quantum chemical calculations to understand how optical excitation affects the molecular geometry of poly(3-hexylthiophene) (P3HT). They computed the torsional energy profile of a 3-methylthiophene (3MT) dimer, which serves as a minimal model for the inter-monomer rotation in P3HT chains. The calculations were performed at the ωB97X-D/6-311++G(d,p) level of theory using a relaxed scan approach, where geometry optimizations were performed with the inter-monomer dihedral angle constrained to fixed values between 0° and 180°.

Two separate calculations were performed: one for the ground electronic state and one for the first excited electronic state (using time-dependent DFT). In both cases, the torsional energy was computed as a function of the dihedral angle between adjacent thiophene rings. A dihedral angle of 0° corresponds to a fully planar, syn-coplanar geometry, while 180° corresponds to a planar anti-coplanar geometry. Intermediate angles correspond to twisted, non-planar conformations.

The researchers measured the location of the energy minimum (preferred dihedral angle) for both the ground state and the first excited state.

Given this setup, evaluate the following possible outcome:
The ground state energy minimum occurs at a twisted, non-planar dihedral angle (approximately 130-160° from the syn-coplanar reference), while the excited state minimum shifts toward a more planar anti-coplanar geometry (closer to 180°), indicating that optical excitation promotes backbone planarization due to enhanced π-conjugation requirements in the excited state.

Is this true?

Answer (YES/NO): NO